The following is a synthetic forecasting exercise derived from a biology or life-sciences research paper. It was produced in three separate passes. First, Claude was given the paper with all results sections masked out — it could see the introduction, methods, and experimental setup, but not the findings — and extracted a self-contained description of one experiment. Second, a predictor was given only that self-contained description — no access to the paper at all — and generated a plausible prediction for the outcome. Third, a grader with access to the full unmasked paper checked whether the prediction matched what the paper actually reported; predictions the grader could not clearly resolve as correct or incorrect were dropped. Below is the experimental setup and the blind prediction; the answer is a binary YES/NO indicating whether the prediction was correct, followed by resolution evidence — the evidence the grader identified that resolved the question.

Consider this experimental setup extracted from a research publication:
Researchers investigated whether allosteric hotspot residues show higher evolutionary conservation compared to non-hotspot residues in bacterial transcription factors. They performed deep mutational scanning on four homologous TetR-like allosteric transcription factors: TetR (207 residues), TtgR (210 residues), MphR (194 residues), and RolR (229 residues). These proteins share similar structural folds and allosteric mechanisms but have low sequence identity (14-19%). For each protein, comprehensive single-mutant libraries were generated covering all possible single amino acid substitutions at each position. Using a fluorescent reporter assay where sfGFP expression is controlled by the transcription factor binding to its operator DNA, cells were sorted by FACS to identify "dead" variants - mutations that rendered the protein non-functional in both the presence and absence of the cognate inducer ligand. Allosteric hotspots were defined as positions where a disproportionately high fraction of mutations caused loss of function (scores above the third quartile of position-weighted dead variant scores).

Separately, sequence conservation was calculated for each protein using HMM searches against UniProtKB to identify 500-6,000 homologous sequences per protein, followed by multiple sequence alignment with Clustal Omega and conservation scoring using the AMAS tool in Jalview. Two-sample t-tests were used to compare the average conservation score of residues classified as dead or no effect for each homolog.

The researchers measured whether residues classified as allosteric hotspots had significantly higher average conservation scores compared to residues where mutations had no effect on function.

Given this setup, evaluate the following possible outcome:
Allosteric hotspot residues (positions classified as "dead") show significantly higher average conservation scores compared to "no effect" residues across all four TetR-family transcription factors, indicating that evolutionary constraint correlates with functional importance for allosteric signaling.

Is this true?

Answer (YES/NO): NO